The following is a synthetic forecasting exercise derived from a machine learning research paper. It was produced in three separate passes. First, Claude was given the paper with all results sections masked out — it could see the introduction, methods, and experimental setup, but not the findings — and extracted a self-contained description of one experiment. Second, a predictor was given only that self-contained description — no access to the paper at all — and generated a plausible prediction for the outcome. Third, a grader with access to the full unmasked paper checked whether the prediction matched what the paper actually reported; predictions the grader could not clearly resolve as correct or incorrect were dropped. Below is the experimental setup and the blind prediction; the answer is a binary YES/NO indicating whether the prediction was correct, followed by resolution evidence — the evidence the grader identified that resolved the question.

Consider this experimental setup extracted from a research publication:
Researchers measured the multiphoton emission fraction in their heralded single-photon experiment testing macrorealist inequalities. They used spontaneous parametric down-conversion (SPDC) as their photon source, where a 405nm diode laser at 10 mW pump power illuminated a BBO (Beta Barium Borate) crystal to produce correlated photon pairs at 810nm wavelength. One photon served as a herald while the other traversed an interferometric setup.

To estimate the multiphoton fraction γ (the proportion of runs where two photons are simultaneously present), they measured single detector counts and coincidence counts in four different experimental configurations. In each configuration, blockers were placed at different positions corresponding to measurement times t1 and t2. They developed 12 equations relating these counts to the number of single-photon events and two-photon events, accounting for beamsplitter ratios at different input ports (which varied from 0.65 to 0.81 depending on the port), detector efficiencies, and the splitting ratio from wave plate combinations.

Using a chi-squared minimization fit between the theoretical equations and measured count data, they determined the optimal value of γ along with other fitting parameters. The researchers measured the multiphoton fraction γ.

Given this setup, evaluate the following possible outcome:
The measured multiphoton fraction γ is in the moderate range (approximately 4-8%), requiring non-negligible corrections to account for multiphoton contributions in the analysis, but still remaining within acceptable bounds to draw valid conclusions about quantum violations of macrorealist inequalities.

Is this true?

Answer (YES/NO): NO